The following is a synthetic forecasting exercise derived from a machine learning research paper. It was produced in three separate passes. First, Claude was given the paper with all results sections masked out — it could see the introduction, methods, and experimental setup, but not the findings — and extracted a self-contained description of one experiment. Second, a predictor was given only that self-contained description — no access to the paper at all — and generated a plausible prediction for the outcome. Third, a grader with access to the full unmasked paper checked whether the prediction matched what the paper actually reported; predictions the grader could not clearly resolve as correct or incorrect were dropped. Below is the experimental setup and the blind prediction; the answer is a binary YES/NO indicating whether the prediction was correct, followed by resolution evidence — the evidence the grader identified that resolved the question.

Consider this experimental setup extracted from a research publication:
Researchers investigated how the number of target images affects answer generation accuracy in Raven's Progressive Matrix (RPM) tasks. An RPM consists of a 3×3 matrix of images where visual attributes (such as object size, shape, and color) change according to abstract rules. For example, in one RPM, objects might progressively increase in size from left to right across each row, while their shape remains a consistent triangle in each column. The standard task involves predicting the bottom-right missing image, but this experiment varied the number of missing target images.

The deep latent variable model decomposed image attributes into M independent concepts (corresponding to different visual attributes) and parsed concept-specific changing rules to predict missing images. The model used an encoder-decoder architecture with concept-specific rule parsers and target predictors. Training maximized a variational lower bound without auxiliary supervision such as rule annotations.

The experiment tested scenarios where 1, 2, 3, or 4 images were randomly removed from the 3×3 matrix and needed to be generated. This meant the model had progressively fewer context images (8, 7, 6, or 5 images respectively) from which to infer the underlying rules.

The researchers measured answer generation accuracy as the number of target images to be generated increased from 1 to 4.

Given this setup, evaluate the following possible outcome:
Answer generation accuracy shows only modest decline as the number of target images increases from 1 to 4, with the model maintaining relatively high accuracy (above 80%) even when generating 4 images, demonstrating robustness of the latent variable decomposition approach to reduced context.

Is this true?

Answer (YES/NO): NO